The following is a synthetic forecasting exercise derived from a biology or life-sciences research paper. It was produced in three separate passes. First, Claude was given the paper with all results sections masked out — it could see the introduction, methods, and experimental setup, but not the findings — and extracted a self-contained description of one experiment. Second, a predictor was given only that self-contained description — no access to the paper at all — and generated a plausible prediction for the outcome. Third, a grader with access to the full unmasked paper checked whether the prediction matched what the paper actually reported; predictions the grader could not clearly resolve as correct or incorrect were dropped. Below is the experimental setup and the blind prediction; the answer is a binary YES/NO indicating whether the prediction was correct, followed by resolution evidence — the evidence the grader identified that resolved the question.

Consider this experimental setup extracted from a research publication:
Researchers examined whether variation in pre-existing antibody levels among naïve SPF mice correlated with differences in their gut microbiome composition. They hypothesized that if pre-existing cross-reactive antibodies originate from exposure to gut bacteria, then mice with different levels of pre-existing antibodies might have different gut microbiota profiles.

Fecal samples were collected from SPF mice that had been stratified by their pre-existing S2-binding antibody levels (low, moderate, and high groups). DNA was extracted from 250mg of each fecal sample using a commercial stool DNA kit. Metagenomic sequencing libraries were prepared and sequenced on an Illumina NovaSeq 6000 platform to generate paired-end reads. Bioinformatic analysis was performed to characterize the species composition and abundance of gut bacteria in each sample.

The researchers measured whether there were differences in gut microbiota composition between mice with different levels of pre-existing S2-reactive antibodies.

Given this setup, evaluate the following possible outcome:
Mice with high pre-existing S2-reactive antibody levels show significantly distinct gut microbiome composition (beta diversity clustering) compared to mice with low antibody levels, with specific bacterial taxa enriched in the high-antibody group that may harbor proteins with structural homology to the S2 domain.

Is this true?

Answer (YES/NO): YES